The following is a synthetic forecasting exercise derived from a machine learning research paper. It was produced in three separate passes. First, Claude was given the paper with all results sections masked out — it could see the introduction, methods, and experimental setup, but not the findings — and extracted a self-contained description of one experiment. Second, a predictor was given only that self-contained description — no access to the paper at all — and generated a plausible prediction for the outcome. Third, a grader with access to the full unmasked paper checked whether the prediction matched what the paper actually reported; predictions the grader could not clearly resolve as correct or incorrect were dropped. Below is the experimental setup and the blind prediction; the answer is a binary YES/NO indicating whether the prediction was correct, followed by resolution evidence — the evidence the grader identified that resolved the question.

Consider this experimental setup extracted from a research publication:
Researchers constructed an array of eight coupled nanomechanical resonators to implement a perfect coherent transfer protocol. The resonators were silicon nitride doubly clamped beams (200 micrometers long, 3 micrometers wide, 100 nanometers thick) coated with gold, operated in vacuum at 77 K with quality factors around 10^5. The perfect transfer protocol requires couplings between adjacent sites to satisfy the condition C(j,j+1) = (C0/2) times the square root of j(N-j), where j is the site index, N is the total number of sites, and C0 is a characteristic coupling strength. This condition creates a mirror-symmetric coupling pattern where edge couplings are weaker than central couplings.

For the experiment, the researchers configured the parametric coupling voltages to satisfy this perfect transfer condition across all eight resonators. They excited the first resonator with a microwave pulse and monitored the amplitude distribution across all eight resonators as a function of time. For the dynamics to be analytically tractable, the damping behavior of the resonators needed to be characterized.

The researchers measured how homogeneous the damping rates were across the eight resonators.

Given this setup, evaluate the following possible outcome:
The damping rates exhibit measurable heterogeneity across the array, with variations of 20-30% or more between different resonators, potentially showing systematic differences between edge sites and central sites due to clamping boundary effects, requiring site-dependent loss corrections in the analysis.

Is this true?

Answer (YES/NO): NO